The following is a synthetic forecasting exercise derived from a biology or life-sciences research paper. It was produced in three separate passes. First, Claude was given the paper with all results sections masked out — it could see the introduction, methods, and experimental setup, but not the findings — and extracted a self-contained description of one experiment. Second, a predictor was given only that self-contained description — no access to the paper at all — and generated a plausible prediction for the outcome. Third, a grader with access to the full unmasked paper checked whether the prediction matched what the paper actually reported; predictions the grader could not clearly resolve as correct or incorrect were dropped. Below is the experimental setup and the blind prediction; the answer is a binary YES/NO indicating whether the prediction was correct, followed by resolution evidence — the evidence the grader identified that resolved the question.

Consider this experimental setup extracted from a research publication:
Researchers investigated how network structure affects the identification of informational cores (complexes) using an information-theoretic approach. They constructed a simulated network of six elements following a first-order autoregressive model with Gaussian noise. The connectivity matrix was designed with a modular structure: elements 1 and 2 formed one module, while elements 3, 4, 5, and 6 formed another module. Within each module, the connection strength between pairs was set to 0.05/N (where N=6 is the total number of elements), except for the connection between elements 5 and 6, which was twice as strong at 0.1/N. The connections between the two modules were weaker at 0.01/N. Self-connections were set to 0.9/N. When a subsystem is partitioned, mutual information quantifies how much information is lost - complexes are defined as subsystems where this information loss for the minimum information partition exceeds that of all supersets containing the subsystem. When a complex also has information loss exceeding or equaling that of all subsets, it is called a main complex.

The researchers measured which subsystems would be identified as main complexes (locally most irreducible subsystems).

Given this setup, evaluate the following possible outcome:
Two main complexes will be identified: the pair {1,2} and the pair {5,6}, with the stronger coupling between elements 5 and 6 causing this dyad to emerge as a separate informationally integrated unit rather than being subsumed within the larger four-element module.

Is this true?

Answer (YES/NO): YES